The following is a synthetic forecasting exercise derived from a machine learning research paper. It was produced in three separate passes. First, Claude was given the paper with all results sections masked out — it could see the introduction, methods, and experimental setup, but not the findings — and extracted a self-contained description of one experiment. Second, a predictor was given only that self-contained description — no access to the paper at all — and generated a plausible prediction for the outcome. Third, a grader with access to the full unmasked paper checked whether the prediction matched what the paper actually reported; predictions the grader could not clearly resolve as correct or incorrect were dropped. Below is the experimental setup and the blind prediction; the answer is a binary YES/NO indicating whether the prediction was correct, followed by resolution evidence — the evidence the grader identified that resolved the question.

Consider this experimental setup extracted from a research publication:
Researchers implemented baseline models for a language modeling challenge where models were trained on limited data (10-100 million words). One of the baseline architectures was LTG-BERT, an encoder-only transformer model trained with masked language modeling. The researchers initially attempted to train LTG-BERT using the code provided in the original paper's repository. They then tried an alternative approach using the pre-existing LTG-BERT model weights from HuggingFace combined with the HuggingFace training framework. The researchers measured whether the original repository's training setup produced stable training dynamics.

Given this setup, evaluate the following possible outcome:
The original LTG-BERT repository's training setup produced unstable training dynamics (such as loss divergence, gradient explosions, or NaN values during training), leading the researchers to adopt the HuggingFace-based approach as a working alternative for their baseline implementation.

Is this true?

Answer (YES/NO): YES